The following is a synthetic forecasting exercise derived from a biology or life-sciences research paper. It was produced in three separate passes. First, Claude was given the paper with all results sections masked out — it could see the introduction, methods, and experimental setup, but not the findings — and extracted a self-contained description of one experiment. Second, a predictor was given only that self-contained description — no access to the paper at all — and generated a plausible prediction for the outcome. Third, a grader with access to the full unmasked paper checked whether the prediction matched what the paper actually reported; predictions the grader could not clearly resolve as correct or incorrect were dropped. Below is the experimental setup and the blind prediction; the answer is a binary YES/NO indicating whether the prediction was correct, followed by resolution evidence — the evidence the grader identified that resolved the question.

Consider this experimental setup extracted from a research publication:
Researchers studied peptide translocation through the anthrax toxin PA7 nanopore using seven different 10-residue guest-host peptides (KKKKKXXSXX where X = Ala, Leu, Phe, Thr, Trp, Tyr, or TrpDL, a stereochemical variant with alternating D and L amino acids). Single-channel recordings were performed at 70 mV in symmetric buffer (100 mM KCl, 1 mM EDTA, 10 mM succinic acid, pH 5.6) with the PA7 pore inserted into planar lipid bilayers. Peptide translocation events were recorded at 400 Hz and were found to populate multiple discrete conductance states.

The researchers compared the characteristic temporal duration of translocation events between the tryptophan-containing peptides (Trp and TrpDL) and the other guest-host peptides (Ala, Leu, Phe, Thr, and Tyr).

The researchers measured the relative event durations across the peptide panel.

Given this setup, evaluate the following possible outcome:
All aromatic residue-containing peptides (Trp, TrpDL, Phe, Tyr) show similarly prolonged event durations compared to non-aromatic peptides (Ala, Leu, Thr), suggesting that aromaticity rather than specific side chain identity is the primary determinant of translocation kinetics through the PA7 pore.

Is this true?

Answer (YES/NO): NO